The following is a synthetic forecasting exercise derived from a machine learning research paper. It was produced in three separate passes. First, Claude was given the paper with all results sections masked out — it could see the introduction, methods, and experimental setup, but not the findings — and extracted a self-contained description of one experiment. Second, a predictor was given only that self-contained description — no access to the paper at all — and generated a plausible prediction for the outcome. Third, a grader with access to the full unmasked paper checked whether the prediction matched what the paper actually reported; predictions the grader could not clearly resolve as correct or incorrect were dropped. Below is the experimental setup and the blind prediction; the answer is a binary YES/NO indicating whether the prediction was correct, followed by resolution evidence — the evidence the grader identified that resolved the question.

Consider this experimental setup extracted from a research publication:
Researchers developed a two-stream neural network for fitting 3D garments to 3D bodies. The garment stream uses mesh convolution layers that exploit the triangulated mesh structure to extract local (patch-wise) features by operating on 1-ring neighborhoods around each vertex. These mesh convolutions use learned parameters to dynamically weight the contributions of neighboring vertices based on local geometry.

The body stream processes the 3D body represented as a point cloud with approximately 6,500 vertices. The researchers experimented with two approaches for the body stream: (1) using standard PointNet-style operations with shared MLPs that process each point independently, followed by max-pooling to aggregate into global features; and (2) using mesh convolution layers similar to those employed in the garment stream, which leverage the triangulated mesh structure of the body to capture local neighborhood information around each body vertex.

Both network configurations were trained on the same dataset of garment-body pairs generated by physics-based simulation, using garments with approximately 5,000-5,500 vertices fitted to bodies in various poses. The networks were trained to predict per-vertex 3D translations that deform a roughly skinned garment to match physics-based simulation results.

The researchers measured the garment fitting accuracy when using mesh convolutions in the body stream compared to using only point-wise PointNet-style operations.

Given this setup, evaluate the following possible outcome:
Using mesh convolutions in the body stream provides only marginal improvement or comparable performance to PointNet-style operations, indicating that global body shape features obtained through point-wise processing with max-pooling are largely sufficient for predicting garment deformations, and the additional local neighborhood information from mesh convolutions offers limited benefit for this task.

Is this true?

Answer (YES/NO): YES